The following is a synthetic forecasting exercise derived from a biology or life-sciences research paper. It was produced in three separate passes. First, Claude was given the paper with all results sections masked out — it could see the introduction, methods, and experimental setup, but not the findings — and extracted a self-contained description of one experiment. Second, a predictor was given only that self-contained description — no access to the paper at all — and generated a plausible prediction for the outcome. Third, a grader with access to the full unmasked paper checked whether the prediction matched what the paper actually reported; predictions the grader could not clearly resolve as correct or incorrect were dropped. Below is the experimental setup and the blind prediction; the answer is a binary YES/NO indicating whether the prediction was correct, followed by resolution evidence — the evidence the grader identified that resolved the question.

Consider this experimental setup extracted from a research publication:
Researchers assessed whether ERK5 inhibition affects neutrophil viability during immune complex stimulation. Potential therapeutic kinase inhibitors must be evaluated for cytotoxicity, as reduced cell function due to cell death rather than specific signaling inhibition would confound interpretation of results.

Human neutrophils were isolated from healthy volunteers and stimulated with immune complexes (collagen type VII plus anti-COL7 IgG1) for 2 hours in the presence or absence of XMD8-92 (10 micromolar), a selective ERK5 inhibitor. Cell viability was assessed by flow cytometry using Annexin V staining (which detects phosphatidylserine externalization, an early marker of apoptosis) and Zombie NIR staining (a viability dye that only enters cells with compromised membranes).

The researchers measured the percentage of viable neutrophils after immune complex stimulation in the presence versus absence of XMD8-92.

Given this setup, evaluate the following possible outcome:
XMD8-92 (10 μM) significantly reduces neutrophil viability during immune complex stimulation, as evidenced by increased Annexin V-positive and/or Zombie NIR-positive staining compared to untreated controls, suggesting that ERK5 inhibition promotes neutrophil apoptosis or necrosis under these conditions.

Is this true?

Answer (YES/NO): NO